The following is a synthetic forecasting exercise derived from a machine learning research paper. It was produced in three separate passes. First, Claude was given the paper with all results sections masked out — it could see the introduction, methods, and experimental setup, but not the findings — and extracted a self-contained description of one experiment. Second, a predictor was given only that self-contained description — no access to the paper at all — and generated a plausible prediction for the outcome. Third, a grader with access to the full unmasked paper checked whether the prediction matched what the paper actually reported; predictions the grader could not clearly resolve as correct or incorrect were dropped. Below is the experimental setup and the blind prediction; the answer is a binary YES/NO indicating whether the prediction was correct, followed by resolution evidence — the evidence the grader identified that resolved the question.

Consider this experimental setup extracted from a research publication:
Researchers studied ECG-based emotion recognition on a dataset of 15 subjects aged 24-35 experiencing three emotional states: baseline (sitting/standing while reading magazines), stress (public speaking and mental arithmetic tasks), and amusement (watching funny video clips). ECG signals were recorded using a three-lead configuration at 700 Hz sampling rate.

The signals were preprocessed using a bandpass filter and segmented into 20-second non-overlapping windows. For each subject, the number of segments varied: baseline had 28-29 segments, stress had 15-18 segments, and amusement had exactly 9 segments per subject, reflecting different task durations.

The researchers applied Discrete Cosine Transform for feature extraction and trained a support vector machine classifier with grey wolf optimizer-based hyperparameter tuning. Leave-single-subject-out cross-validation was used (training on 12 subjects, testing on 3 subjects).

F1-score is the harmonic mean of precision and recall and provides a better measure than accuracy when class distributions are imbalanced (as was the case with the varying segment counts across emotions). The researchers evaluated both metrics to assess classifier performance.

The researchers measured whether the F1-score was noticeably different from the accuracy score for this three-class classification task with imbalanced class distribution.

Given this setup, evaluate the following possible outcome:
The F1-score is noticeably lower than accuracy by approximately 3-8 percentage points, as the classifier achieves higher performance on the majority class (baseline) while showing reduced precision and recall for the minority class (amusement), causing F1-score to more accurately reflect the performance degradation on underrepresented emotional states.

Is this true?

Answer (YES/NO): NO